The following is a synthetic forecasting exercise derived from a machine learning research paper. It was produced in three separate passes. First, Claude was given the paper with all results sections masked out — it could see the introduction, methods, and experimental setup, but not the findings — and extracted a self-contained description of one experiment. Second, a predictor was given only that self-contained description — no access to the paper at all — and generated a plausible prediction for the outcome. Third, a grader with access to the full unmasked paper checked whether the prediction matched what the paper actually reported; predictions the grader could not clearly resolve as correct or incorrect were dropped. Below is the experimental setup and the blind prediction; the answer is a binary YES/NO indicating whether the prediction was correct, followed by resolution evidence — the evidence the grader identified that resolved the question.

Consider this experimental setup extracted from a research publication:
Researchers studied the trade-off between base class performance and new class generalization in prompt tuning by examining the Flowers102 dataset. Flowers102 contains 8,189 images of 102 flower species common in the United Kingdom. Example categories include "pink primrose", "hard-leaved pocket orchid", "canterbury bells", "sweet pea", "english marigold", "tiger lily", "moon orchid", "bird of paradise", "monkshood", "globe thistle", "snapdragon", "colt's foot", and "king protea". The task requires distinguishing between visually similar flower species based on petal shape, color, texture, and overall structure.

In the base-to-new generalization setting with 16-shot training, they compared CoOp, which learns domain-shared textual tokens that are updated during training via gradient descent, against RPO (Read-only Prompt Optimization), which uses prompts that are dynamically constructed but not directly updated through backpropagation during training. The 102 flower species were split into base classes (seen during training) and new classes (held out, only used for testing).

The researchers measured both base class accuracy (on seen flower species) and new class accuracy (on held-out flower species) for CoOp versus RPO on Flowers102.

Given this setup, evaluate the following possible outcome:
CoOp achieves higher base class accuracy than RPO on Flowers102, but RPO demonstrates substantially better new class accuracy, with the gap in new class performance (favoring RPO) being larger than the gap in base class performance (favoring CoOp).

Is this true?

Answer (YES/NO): YES